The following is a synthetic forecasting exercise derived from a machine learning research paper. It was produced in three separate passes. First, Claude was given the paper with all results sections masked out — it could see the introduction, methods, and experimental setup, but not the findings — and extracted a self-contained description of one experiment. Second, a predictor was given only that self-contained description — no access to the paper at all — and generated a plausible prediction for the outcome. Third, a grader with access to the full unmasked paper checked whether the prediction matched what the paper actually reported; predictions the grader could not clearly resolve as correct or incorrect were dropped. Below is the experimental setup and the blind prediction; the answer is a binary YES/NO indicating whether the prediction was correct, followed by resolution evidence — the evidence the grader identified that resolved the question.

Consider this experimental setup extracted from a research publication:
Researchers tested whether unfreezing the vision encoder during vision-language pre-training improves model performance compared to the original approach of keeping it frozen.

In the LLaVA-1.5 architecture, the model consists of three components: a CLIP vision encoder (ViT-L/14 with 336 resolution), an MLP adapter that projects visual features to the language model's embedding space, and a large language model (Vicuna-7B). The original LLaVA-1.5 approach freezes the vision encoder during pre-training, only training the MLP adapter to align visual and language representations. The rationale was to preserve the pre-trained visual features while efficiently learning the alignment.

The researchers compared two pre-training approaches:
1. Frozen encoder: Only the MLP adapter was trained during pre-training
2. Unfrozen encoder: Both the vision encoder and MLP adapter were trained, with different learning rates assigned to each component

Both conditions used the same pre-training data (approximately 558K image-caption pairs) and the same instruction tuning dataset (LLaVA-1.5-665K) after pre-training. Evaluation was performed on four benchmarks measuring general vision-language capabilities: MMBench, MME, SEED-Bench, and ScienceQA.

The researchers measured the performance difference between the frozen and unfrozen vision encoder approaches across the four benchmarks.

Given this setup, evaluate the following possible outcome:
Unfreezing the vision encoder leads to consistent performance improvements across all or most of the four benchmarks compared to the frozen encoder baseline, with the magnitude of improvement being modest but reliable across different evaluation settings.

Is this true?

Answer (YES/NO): YES